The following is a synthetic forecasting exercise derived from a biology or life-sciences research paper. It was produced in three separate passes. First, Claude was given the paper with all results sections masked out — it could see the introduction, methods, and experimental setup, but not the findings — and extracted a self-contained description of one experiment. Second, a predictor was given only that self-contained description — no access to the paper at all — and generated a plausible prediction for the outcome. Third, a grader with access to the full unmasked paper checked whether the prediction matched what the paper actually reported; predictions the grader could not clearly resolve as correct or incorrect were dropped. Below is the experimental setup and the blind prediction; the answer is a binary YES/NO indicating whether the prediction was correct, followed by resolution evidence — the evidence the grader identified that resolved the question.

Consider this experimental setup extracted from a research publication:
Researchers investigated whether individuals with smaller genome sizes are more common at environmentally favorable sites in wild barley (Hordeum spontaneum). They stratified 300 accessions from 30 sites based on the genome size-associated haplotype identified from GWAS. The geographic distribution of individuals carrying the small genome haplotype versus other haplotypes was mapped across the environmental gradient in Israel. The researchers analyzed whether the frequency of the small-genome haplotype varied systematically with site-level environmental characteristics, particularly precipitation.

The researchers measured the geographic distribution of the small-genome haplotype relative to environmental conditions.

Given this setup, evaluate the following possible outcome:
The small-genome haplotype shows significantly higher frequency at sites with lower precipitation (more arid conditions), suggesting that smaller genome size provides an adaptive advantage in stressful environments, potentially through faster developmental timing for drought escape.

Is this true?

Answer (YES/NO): NO